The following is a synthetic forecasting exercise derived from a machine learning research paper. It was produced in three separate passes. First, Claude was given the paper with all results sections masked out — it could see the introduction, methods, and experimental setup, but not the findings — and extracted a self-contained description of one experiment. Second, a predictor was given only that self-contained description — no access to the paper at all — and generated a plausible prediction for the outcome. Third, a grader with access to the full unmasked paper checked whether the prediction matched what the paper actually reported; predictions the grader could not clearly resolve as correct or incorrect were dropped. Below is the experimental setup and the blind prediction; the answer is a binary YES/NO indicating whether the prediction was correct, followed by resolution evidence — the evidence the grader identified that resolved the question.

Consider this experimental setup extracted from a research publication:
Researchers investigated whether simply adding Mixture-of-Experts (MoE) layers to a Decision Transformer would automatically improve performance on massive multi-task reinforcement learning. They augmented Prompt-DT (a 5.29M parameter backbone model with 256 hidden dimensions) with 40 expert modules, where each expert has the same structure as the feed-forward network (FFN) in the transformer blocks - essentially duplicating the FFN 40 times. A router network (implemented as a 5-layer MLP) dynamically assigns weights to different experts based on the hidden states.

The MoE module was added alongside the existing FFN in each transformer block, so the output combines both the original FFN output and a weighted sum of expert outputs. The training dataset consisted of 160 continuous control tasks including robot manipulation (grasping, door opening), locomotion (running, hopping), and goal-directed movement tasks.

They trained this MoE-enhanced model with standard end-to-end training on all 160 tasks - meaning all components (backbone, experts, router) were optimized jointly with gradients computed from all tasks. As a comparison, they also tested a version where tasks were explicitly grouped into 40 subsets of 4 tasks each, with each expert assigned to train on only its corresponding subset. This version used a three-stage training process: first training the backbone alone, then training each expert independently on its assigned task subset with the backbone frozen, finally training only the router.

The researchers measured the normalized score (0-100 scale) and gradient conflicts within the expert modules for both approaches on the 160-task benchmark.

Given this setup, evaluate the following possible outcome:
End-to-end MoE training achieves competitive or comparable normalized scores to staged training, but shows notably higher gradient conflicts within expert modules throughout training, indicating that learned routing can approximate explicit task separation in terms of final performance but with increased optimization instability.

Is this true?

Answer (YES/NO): NO